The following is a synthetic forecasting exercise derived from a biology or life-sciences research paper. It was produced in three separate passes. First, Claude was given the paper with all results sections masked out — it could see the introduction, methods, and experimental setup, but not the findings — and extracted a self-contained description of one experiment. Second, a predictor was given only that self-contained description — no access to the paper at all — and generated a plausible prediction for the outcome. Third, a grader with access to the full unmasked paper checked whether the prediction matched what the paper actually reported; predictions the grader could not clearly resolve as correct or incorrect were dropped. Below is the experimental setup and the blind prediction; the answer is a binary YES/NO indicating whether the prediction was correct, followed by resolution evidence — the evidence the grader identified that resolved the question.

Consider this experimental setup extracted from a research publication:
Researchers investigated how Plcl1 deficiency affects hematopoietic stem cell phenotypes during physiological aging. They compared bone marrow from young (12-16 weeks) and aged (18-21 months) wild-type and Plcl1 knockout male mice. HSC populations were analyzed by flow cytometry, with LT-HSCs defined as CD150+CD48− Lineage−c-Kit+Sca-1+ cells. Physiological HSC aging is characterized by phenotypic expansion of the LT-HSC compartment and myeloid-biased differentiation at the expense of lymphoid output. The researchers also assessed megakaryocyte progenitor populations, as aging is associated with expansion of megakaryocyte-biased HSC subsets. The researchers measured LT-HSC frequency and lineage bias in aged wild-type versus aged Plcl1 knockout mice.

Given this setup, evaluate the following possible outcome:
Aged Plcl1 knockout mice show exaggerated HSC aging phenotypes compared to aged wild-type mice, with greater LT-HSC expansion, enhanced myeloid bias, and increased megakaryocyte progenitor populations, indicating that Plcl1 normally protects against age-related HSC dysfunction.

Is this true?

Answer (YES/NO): YES